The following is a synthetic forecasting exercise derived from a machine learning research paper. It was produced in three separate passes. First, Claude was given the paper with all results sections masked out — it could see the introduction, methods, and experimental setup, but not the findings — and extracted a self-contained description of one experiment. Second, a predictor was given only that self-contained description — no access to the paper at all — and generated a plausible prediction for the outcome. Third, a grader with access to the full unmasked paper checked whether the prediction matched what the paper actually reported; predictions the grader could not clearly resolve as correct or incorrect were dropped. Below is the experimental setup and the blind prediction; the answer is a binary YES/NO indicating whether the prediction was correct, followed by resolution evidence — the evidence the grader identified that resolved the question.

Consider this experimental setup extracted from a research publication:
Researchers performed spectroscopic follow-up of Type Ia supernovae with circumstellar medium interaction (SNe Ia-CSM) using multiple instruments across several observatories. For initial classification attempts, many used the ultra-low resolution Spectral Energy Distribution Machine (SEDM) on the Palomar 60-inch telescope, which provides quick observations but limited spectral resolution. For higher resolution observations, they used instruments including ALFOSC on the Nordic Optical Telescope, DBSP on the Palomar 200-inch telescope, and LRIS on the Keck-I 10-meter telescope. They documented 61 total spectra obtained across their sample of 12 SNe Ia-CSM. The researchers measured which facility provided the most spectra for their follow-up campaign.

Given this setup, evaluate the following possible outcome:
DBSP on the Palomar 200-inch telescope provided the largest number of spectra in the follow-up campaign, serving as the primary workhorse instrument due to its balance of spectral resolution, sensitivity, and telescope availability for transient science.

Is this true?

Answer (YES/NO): NO